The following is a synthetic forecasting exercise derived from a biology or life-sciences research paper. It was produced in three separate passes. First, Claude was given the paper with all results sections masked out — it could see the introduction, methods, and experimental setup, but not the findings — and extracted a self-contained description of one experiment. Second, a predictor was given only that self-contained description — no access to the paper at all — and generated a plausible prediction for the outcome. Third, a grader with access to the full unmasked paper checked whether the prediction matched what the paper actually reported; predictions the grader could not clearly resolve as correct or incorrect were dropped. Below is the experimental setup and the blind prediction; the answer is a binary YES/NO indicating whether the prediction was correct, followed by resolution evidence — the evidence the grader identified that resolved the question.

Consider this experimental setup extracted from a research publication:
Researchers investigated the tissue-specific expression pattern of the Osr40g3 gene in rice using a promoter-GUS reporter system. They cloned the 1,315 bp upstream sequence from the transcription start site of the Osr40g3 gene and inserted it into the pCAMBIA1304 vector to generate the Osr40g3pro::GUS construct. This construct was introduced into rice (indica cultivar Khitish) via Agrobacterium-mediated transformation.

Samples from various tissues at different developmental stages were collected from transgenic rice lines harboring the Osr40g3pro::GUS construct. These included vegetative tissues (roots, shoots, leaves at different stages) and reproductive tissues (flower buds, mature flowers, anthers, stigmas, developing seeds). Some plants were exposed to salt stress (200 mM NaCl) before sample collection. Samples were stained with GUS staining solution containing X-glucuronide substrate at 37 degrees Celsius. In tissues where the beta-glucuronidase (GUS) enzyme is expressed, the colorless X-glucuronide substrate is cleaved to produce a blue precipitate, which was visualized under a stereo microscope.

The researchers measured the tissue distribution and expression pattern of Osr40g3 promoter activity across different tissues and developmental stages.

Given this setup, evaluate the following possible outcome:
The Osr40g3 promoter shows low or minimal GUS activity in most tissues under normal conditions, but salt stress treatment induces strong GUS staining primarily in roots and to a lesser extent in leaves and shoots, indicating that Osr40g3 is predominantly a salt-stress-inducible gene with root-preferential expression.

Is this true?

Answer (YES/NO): NO